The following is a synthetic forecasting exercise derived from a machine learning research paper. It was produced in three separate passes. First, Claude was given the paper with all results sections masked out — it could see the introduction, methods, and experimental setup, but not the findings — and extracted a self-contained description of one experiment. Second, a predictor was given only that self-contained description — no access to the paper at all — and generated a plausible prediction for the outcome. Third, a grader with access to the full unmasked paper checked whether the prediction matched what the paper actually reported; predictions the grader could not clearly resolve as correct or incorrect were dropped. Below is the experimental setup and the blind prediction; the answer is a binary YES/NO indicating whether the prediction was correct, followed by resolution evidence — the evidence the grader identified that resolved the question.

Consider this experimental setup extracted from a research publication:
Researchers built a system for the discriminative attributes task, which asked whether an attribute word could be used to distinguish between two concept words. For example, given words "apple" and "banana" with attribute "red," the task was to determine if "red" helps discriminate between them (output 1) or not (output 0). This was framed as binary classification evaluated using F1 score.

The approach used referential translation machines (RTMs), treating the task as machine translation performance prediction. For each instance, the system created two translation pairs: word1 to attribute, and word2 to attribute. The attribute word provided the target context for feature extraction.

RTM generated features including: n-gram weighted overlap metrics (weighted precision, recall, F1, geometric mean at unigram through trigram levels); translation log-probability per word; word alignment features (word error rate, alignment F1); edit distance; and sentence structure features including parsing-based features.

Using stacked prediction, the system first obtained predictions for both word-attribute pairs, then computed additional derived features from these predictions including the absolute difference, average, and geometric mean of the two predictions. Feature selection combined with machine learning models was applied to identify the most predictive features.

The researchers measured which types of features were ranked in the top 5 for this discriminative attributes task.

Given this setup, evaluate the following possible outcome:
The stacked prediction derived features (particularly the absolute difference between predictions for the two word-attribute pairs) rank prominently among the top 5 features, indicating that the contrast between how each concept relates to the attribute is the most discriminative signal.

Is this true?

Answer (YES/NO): NO